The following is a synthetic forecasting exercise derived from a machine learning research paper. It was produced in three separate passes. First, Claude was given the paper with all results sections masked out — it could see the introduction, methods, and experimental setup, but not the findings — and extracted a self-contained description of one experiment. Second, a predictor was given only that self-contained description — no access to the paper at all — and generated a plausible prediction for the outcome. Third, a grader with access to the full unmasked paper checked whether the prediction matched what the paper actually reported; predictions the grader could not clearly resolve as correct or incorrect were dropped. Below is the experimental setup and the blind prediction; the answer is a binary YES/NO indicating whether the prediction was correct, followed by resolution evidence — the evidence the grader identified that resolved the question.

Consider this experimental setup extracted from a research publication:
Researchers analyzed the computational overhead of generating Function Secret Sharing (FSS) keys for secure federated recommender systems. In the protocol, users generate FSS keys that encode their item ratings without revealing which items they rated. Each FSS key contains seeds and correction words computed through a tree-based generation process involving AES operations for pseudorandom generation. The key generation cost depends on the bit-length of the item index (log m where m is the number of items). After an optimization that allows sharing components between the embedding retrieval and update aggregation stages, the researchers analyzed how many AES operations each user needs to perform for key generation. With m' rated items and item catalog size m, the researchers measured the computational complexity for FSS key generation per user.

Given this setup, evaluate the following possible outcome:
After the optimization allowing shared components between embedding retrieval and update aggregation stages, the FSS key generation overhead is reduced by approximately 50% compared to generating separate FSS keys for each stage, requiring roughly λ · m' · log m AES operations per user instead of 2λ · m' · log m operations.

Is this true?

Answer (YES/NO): NO